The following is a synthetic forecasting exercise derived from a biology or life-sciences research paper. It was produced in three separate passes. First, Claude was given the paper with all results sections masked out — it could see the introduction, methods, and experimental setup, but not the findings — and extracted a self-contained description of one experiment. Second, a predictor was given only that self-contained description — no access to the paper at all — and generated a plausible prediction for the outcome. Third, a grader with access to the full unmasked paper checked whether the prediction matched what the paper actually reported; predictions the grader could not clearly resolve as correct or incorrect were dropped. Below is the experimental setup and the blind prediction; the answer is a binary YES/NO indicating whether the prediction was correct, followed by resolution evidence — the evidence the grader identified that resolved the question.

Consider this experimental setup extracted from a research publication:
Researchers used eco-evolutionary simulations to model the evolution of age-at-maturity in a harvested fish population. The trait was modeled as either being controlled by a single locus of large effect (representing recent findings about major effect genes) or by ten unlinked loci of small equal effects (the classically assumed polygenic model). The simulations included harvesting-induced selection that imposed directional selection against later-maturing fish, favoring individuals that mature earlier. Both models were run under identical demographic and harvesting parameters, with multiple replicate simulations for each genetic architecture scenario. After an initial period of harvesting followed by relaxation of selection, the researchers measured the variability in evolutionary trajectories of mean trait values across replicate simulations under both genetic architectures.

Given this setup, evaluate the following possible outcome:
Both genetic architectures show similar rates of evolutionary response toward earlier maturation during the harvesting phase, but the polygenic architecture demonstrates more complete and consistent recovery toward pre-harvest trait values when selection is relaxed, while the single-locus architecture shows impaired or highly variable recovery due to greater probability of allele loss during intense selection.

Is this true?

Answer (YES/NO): NO